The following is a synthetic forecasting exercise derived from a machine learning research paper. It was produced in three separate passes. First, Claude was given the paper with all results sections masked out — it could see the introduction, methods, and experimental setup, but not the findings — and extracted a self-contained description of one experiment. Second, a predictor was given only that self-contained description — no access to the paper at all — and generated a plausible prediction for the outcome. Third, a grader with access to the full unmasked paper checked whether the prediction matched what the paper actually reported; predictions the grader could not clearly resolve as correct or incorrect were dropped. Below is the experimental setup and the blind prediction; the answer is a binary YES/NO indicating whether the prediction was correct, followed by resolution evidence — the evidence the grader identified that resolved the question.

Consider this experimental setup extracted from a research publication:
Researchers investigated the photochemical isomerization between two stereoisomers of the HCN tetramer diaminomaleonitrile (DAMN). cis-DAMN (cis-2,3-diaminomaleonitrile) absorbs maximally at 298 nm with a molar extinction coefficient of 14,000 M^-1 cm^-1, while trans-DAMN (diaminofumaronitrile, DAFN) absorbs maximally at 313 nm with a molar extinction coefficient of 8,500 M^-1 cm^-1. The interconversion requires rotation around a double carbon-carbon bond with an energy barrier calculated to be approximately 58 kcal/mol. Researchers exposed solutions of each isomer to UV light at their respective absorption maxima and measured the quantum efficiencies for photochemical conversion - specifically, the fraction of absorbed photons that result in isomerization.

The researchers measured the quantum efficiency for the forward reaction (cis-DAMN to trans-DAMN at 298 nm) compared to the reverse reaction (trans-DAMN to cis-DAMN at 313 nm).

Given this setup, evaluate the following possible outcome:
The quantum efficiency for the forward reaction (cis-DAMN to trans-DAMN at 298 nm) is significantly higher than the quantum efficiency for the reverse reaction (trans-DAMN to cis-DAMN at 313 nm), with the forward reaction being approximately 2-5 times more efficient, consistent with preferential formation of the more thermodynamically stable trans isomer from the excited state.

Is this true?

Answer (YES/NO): YES